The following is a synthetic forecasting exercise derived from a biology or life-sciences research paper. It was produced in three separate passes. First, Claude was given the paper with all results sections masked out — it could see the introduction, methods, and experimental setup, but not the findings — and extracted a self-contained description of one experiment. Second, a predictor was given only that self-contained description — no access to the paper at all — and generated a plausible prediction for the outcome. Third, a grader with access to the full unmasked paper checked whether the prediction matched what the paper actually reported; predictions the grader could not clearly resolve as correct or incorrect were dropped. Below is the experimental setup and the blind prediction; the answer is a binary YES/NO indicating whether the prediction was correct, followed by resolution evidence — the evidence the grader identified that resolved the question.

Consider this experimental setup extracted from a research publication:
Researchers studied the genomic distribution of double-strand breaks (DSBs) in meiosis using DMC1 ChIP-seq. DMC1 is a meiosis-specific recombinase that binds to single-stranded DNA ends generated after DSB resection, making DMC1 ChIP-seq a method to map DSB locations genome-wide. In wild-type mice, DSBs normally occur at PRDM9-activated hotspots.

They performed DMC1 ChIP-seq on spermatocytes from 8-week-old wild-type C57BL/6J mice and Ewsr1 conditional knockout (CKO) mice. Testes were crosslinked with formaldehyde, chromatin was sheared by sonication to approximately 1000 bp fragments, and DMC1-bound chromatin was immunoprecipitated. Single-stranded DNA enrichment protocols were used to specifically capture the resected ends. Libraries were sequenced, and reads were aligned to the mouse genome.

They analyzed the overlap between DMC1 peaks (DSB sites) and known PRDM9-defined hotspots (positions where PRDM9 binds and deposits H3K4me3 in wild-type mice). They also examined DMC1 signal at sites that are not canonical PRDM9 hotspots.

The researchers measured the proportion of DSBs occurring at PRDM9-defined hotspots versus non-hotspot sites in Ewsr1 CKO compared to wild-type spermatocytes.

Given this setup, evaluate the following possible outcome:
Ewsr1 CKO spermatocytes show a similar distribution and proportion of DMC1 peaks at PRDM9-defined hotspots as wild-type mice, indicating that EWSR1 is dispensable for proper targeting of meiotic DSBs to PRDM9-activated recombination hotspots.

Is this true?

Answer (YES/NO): NO